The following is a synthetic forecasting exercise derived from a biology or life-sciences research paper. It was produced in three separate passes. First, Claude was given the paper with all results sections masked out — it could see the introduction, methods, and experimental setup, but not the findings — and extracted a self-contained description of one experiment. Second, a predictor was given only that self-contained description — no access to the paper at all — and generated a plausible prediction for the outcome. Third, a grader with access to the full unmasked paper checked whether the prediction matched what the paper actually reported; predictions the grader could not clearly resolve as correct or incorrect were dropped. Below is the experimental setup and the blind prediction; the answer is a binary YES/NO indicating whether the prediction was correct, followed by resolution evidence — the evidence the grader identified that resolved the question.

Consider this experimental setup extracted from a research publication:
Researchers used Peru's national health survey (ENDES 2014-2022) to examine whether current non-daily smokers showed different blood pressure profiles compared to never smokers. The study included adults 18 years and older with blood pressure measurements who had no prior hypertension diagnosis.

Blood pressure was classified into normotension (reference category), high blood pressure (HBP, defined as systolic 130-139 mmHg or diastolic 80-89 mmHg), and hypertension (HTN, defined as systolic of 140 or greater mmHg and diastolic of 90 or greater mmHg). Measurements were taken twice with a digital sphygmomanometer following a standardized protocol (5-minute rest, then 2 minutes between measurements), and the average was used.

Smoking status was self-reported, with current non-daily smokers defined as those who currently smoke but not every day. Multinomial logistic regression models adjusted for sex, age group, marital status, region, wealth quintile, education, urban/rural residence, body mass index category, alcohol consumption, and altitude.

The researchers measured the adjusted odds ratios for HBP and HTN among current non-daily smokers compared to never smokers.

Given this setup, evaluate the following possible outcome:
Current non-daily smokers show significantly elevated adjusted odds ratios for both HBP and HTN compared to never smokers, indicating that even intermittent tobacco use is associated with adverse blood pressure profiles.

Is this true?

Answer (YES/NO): NO